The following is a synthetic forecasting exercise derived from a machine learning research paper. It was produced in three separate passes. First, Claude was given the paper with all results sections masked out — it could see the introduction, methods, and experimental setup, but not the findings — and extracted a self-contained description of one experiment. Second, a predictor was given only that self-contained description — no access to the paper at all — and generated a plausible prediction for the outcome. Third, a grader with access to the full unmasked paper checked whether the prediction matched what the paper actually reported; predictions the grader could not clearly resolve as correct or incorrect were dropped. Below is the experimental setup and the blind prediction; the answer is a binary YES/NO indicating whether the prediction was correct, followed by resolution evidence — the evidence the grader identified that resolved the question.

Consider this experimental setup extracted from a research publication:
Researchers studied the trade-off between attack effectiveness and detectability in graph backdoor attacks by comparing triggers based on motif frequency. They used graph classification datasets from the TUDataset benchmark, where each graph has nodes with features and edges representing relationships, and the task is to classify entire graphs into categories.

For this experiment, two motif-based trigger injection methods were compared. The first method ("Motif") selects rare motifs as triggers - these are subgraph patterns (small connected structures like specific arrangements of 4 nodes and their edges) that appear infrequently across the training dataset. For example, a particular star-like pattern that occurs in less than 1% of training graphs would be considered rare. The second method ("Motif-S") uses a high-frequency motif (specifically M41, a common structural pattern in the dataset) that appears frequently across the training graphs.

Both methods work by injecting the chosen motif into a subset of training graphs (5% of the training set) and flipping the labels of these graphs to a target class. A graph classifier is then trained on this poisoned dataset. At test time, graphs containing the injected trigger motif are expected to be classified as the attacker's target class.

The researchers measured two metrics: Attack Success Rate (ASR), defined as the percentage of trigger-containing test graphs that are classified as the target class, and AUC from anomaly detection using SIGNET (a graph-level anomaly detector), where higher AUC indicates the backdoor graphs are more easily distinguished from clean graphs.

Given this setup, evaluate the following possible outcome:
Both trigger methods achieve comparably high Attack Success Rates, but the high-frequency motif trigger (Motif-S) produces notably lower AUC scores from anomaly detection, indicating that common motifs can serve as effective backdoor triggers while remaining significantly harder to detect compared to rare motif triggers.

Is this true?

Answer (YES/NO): NO